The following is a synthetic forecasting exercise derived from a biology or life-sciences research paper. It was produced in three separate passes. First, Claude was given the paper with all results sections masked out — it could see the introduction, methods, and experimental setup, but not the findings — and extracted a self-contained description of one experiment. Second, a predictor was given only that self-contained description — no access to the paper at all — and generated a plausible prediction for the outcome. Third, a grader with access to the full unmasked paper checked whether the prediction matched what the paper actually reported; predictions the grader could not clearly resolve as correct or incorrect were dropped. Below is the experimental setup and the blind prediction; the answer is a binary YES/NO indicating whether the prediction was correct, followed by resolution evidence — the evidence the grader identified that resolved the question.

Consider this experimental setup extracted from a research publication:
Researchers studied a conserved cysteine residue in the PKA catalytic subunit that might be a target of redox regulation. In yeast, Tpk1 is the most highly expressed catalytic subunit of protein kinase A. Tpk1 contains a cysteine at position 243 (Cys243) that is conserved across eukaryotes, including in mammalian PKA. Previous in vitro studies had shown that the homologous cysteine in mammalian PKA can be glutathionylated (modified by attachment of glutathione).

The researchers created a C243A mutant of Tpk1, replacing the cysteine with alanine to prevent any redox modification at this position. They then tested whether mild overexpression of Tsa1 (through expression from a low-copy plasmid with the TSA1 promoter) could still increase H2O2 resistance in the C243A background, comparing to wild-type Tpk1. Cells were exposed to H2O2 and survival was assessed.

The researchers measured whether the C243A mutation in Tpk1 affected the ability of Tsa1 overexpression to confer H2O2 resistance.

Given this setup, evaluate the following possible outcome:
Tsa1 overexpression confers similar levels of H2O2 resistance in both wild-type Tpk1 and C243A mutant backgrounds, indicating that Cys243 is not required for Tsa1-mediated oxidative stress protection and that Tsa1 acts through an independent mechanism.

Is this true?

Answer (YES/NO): NO